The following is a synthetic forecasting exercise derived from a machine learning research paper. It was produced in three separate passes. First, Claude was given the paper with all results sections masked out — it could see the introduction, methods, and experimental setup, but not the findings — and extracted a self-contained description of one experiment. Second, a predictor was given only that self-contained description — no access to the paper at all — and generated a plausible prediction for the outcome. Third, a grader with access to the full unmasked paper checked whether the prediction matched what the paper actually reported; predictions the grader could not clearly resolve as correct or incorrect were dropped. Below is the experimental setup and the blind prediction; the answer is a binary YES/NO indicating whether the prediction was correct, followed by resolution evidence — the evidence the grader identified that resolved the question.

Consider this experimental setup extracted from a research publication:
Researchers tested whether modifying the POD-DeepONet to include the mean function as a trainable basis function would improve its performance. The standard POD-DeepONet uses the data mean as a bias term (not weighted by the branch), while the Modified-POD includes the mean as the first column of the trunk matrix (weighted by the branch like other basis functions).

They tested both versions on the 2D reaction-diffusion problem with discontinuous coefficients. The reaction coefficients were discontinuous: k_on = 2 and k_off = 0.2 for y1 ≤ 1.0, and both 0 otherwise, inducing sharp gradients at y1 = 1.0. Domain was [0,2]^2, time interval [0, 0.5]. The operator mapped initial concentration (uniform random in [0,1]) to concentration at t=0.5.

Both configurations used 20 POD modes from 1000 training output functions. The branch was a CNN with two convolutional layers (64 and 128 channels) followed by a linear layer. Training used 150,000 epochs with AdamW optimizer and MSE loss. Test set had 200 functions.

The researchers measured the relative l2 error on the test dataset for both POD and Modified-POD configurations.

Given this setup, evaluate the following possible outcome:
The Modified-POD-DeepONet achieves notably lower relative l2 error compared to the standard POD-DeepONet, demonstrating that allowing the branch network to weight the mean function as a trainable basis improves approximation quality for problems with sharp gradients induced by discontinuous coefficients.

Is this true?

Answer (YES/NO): YES